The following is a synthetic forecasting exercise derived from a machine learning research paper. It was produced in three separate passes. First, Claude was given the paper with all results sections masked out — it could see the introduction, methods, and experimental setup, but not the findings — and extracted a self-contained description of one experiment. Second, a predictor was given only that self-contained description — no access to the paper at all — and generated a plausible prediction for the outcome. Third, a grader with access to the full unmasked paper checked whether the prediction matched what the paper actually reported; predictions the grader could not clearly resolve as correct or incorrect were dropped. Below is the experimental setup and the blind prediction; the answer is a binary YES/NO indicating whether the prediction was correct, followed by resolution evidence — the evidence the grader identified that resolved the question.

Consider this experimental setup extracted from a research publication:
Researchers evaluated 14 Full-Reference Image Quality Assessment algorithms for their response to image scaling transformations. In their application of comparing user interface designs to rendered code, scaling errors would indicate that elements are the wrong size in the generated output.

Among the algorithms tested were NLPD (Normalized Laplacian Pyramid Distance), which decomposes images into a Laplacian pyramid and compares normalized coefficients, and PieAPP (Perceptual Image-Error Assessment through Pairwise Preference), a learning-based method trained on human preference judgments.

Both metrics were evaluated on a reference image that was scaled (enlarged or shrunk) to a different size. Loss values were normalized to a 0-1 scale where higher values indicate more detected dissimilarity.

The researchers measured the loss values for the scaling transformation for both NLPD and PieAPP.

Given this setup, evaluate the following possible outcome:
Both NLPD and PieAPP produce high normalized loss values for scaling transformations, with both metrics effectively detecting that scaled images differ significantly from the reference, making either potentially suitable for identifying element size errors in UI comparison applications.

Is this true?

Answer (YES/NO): YES